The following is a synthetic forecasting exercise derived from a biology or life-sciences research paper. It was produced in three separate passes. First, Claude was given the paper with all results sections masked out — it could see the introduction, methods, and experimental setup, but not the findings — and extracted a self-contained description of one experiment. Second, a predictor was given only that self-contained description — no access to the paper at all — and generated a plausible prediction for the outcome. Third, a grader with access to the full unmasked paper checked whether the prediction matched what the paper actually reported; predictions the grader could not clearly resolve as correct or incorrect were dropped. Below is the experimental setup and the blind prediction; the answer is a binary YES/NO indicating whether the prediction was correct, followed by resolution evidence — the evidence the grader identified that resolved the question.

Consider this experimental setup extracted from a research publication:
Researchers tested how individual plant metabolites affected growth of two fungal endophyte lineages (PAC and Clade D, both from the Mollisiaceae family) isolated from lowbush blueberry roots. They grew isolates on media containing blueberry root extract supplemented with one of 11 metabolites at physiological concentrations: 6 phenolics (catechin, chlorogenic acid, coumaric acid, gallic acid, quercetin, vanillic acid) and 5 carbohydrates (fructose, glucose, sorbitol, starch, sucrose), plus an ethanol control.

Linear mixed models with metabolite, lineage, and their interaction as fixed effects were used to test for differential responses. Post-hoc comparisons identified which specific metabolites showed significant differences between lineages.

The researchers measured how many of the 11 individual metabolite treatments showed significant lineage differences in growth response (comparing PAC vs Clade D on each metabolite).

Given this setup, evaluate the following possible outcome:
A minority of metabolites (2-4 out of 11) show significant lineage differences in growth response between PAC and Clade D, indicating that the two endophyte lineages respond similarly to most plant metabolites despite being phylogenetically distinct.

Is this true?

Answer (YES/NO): NO